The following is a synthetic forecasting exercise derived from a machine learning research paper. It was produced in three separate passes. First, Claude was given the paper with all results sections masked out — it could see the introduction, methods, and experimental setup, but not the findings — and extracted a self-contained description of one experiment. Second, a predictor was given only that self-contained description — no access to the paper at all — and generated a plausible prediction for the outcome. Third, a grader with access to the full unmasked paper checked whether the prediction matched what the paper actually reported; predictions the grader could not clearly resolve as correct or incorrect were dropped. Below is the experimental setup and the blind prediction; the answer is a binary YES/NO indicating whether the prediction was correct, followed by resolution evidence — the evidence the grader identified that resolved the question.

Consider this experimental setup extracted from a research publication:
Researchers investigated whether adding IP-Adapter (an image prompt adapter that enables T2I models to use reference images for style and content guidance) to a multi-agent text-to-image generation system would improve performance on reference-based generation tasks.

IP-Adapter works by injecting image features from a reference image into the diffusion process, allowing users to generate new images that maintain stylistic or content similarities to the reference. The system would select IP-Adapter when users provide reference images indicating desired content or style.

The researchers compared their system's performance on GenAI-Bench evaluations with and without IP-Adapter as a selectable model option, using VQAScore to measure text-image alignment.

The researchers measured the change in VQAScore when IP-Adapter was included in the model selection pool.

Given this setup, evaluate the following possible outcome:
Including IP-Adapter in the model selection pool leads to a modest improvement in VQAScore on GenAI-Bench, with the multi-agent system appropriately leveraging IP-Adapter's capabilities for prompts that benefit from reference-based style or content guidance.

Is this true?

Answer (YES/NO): NO